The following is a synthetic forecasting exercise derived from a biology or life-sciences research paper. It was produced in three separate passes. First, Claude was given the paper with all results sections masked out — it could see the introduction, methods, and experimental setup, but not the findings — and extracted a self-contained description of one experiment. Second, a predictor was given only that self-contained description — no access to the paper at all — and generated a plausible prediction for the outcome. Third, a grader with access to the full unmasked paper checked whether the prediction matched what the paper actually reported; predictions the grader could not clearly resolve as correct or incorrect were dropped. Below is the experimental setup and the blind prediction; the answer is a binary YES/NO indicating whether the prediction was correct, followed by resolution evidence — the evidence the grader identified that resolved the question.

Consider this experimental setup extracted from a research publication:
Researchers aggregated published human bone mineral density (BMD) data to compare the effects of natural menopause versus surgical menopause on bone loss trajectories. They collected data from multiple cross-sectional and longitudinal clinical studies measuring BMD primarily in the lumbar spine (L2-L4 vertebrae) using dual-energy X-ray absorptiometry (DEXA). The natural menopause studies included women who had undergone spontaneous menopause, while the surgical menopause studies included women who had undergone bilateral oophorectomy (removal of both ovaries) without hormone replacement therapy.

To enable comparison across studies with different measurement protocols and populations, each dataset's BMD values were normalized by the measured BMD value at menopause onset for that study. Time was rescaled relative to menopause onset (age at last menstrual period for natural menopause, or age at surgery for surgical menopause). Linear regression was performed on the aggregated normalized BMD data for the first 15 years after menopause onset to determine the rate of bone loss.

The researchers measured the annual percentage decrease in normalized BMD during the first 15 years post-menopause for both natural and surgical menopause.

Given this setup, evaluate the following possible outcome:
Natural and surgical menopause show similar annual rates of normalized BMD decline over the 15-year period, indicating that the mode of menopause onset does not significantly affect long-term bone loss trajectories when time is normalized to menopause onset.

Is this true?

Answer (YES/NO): NO